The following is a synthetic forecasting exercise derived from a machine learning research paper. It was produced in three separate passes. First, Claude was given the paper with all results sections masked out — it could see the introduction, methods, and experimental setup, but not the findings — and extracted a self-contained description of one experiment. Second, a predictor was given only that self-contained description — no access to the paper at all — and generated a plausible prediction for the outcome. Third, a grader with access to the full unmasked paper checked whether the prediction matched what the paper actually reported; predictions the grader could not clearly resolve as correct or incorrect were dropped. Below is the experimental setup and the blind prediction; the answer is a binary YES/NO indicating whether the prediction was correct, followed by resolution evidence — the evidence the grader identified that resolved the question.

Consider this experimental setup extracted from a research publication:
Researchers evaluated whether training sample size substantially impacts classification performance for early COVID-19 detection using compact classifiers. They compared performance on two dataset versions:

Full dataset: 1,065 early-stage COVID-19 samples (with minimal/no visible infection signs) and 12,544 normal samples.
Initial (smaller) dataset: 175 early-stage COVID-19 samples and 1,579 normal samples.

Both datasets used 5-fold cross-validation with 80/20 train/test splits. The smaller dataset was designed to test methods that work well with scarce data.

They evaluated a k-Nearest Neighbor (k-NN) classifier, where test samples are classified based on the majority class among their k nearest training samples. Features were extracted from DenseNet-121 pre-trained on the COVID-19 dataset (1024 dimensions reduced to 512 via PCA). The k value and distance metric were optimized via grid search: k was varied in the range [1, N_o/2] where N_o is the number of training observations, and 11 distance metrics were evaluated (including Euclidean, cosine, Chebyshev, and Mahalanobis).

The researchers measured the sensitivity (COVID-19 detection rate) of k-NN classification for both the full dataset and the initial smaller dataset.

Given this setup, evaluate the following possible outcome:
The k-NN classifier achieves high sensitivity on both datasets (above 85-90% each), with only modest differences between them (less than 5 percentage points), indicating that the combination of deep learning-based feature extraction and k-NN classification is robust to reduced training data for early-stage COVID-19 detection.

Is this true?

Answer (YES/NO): YES